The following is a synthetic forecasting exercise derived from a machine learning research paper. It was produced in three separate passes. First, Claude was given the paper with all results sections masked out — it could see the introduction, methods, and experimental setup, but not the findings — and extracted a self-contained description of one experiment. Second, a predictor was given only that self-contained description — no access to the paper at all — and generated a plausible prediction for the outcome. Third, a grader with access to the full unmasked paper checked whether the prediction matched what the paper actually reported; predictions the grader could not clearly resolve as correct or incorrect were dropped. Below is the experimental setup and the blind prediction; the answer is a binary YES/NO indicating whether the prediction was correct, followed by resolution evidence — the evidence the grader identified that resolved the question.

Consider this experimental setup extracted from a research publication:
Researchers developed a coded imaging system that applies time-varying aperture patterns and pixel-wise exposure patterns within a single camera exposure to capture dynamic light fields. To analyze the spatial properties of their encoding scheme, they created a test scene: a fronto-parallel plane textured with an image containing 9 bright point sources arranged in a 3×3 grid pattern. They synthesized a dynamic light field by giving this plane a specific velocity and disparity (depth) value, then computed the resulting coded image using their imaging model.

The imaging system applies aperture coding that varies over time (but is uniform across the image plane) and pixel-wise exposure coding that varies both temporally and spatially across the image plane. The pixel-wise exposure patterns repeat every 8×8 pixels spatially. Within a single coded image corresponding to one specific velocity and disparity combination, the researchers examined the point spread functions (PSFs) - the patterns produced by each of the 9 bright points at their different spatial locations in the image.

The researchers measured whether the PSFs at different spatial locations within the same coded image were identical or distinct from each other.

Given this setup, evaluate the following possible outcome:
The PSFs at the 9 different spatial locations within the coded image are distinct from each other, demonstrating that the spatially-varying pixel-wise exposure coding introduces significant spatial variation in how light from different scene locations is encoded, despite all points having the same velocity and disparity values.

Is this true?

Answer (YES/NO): YES